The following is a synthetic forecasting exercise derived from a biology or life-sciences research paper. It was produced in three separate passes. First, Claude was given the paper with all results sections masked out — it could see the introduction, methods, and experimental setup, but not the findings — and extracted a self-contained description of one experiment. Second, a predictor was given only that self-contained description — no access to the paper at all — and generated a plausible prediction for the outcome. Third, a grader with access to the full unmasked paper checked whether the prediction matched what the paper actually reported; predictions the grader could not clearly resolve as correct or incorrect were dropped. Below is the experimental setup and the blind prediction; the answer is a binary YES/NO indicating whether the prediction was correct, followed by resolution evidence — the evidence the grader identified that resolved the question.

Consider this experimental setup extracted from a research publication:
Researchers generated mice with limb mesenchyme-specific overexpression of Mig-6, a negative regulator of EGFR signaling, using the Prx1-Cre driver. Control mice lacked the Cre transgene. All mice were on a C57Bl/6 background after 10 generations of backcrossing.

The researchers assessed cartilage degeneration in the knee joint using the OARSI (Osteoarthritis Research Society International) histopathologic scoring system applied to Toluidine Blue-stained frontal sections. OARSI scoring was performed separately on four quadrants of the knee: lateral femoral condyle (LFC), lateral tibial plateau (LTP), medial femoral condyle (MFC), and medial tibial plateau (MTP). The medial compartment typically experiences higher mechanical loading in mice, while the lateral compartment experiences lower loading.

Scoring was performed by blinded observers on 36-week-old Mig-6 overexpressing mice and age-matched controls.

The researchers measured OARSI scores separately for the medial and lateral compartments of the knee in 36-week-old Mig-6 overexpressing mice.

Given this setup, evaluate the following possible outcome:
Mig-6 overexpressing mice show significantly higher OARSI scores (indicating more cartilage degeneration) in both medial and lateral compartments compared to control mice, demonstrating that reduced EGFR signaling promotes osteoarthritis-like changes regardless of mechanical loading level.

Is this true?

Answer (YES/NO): YES